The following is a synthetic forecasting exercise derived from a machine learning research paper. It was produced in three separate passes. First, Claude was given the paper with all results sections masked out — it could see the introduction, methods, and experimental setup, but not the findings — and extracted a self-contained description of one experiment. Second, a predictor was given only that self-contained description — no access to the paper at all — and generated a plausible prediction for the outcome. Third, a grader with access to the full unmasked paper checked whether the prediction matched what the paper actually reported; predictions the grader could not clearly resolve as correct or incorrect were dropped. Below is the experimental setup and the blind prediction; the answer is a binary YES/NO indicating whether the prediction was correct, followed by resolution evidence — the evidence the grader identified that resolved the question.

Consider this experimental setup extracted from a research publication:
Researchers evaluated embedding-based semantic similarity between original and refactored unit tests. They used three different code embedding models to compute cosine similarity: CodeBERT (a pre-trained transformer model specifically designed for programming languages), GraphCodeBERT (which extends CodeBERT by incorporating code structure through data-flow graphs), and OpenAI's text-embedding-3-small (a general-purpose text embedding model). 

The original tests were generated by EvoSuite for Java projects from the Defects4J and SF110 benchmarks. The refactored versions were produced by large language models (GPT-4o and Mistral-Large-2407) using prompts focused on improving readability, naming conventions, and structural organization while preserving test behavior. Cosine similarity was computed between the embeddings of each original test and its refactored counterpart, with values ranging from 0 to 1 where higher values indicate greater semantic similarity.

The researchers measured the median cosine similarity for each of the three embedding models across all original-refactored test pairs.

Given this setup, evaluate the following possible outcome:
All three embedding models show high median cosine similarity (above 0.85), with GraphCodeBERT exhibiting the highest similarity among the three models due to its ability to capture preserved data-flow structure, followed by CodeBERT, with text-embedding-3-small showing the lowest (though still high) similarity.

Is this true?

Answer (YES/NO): NO